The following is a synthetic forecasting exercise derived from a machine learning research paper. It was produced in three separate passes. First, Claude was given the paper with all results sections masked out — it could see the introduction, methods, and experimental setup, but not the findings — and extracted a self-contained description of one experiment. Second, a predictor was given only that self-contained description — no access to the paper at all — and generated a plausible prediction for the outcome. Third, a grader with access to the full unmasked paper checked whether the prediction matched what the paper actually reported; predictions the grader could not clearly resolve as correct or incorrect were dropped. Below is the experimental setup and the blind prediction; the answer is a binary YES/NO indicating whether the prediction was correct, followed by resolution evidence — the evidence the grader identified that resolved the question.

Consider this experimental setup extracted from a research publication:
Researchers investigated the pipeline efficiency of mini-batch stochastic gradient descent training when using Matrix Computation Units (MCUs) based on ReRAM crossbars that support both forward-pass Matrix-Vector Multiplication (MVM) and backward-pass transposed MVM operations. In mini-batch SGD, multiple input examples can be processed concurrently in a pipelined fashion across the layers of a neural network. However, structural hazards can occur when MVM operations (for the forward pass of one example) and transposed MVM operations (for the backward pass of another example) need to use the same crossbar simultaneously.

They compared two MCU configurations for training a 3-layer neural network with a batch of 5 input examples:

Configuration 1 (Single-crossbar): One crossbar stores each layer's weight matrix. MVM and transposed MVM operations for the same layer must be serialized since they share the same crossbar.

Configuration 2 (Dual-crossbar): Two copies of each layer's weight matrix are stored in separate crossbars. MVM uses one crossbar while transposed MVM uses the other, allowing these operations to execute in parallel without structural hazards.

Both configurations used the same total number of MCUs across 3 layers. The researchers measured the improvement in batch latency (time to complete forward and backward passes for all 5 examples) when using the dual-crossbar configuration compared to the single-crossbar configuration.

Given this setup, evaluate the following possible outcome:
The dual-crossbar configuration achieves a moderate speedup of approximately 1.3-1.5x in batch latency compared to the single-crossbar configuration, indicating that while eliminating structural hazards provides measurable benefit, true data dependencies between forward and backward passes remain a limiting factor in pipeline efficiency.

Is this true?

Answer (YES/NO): NO